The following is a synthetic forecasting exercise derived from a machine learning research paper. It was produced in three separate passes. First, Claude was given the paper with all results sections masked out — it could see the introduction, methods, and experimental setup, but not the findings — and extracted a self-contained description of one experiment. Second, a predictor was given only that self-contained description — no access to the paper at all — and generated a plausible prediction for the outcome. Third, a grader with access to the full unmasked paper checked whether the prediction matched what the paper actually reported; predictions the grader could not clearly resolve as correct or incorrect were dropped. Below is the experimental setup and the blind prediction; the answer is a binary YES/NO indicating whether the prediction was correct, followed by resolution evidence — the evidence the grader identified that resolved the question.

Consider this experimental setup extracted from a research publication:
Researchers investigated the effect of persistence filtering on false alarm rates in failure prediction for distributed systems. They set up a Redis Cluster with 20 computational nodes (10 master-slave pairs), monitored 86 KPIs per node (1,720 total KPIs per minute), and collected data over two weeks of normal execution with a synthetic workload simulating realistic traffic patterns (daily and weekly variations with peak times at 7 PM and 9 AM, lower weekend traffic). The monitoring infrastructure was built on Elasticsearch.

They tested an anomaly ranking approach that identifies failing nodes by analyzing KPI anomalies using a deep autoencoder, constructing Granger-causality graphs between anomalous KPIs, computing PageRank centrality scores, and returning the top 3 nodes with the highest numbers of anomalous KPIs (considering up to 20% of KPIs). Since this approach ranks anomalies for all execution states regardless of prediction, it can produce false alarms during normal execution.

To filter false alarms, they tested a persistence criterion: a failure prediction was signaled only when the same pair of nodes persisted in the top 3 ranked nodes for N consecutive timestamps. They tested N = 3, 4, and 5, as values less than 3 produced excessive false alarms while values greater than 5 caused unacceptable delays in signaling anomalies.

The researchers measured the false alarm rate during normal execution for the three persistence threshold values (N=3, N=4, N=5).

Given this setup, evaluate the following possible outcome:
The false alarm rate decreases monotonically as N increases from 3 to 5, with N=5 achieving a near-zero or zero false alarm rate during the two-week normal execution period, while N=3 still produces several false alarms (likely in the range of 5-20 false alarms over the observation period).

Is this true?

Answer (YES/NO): NO